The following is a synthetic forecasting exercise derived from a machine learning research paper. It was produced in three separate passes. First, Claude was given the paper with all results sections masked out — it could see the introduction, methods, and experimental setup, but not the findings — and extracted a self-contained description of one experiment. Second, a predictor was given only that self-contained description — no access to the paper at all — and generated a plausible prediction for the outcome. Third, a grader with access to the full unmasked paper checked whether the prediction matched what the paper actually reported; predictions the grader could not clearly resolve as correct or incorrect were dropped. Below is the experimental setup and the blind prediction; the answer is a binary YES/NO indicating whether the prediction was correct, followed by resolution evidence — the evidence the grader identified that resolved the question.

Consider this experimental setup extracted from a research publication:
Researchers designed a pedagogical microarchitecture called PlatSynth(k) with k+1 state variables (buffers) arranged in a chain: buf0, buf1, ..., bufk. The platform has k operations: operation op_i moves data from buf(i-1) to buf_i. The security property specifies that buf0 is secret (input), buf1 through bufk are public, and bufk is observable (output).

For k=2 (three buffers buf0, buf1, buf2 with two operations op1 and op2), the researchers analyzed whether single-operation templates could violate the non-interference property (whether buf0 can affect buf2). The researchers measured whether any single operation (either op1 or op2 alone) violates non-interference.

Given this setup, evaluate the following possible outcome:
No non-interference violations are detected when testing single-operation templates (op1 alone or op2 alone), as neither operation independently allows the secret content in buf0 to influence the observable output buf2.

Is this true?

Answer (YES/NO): YES